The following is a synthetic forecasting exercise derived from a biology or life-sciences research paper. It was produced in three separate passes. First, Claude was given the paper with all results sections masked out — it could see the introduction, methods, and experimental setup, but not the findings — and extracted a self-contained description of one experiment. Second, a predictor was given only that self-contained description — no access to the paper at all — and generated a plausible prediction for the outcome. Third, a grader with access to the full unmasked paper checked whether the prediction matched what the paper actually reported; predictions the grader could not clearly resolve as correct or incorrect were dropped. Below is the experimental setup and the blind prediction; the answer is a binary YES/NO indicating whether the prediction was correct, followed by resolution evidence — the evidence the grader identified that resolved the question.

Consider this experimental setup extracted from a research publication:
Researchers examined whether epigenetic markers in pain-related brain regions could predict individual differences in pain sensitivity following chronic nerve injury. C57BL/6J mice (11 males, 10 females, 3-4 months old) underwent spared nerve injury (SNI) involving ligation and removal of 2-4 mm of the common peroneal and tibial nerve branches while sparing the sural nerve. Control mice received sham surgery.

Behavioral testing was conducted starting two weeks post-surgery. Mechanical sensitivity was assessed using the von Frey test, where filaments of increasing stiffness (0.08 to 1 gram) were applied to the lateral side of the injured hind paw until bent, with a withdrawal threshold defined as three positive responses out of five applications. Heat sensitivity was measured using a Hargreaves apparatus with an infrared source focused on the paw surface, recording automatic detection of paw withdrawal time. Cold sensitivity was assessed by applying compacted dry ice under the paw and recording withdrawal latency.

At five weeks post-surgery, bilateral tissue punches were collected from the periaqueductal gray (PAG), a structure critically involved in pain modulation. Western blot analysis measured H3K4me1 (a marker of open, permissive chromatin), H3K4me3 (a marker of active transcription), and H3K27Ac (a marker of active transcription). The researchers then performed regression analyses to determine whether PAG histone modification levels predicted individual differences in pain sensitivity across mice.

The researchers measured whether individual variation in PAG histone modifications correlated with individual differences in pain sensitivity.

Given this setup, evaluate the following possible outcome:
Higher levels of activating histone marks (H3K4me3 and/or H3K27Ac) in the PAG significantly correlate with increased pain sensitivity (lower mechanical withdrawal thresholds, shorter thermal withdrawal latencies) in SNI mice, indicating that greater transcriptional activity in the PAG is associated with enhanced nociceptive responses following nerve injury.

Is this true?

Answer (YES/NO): NO